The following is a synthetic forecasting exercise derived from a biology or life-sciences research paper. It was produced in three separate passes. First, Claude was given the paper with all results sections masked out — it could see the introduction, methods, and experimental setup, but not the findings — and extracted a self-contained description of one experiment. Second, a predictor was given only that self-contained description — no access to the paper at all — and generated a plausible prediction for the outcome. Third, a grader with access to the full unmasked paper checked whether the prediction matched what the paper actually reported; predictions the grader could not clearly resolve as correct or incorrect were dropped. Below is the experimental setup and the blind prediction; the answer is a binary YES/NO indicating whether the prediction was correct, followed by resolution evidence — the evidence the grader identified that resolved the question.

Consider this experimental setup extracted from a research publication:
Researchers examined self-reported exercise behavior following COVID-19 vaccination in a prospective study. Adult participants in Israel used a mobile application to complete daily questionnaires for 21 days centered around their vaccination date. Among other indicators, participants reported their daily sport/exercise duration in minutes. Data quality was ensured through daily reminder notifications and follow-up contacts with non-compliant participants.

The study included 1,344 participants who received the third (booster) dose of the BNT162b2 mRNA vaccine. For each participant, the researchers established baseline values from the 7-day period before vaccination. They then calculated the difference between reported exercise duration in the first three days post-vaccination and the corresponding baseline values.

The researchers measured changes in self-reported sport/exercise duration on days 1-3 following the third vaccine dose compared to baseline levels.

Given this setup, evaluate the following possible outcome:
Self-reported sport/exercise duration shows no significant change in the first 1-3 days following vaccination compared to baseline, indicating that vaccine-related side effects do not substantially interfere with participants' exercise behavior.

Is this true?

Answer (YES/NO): NO